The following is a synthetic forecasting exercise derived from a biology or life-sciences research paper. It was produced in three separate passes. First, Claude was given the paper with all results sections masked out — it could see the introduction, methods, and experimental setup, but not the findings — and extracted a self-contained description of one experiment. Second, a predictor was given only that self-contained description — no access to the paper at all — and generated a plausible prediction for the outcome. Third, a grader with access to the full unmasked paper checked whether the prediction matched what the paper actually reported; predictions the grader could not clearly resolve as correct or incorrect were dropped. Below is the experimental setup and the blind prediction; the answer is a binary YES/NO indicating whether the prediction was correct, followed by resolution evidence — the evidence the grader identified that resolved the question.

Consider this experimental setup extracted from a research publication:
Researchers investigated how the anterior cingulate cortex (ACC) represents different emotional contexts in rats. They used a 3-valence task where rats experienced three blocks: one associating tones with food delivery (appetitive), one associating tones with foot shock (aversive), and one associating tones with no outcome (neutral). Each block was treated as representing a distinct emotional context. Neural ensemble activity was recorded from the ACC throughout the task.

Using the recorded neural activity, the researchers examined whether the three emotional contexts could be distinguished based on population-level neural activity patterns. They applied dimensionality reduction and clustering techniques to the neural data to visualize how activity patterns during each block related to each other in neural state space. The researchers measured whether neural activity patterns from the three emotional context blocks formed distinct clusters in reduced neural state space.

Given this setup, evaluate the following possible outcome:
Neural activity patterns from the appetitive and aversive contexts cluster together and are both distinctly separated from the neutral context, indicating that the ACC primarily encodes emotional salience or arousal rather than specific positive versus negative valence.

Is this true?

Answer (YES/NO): NO